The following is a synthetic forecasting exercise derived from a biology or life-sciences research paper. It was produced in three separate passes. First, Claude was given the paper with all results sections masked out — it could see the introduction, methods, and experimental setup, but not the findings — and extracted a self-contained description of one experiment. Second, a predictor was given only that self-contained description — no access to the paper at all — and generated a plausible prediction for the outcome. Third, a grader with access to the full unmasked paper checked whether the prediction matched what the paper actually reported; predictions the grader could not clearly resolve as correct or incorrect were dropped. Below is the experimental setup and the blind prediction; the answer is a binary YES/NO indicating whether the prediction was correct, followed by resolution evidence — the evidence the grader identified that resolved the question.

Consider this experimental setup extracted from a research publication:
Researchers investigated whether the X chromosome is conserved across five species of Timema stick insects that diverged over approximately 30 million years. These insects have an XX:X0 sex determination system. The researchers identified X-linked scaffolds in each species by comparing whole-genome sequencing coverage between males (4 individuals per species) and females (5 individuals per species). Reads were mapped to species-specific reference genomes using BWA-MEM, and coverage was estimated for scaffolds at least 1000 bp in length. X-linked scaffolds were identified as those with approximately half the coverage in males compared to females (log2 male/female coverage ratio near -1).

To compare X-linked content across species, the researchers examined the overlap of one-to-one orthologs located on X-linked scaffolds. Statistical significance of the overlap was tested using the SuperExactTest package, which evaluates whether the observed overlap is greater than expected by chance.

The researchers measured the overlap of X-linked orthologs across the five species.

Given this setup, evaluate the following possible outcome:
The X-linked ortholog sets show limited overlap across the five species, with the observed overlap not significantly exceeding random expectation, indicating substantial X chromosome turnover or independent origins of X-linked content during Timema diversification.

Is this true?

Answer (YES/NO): NO